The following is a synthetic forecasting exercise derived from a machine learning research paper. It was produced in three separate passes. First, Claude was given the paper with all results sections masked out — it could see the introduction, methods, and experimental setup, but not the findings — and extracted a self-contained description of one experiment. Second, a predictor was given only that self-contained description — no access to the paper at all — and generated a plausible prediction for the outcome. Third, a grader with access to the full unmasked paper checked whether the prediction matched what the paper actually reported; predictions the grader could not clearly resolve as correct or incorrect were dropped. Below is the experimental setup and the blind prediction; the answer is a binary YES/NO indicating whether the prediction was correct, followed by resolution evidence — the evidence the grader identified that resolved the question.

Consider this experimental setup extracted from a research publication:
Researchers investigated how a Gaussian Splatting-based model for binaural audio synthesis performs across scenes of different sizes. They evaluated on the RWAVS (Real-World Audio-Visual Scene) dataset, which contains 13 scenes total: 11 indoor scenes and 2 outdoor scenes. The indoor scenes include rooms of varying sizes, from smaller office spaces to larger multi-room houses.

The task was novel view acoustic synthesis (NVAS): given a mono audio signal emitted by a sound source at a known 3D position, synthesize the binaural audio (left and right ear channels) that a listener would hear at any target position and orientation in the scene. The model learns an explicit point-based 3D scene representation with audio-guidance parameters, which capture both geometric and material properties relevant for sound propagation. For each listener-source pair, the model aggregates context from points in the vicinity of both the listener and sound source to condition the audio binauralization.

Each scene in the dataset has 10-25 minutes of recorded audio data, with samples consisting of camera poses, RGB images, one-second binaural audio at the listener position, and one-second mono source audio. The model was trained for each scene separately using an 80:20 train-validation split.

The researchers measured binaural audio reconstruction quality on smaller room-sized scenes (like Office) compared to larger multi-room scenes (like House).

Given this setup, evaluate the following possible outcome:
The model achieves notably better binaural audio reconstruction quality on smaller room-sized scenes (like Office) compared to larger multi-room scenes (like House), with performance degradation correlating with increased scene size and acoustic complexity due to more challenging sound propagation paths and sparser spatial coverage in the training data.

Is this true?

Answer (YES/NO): YES